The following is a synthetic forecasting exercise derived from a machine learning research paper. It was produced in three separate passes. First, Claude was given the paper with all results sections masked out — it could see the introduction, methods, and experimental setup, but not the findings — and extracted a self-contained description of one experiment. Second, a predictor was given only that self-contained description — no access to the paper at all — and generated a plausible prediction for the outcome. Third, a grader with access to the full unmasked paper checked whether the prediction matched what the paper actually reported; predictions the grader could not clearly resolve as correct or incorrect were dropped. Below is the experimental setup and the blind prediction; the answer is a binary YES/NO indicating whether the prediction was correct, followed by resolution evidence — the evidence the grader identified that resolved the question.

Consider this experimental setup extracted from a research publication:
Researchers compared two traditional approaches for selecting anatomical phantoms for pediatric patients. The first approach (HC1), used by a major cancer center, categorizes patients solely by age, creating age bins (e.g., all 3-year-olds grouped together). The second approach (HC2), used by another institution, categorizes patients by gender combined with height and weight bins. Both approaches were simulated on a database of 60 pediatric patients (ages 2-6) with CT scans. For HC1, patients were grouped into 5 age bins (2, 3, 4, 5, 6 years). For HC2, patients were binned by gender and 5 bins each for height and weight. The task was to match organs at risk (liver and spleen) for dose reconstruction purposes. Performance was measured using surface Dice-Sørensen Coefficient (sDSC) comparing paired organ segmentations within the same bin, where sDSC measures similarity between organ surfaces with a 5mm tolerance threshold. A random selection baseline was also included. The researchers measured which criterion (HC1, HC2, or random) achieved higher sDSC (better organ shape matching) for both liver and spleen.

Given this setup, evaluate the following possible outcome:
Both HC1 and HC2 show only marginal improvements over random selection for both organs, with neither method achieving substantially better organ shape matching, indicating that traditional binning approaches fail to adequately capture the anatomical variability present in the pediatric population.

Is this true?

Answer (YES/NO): NO